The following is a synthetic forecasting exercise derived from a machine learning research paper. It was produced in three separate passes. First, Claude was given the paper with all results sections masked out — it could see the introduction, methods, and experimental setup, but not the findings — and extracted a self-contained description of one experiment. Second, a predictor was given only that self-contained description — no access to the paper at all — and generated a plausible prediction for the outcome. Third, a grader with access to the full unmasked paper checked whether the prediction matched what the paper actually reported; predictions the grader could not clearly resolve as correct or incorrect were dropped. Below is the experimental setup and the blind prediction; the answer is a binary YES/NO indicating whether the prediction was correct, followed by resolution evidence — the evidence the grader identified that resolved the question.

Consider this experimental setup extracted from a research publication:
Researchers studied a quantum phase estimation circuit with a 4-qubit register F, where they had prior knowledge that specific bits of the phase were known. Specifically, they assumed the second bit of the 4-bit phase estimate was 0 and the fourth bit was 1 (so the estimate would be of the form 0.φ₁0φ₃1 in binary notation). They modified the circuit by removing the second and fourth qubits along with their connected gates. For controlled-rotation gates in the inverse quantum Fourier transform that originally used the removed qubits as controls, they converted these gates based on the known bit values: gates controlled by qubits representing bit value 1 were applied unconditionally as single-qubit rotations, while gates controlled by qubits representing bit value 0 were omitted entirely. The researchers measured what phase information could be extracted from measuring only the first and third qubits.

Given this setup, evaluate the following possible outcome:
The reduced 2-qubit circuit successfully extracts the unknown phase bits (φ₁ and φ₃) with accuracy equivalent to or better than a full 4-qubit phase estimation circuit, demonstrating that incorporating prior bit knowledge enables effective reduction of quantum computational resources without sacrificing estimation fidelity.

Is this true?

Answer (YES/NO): YES